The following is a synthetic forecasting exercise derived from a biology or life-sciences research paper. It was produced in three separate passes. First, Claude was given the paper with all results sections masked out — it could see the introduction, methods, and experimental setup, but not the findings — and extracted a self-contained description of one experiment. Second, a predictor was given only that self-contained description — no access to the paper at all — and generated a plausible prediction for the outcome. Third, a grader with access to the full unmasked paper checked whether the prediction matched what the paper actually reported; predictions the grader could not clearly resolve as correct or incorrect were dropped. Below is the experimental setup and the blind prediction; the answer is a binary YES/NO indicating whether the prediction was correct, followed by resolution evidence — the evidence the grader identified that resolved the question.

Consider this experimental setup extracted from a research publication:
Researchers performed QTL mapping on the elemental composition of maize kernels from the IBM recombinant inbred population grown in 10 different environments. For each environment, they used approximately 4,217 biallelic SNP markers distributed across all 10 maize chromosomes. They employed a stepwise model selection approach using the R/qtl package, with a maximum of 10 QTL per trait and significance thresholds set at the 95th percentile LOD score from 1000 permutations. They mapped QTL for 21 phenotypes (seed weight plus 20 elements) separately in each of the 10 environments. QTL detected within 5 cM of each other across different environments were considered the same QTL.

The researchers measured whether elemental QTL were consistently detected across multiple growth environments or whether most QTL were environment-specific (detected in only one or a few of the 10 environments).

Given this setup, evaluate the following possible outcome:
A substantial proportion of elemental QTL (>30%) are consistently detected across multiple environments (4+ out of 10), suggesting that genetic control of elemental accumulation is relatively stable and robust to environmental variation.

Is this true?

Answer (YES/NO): NO